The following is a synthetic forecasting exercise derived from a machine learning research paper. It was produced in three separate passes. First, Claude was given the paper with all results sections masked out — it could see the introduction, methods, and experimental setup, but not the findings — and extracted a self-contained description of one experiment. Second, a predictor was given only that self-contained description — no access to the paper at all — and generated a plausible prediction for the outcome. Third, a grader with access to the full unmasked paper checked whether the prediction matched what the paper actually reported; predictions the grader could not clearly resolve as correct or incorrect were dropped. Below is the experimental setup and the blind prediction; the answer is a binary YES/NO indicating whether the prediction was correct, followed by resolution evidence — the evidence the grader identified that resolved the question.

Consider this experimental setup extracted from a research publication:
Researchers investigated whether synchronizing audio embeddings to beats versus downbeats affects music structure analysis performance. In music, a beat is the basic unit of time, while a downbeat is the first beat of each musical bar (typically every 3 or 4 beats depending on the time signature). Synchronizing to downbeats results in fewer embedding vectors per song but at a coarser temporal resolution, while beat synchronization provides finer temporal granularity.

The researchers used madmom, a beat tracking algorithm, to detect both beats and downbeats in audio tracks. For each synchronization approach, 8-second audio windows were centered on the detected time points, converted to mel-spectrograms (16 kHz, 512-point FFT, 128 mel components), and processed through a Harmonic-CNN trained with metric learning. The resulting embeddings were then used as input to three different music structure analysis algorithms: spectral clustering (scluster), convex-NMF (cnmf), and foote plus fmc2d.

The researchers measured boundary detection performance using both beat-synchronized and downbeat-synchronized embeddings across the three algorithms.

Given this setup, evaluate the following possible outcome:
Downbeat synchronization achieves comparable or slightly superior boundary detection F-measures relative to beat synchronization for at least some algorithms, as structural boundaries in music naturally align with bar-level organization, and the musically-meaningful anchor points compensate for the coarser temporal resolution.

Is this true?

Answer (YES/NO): YES